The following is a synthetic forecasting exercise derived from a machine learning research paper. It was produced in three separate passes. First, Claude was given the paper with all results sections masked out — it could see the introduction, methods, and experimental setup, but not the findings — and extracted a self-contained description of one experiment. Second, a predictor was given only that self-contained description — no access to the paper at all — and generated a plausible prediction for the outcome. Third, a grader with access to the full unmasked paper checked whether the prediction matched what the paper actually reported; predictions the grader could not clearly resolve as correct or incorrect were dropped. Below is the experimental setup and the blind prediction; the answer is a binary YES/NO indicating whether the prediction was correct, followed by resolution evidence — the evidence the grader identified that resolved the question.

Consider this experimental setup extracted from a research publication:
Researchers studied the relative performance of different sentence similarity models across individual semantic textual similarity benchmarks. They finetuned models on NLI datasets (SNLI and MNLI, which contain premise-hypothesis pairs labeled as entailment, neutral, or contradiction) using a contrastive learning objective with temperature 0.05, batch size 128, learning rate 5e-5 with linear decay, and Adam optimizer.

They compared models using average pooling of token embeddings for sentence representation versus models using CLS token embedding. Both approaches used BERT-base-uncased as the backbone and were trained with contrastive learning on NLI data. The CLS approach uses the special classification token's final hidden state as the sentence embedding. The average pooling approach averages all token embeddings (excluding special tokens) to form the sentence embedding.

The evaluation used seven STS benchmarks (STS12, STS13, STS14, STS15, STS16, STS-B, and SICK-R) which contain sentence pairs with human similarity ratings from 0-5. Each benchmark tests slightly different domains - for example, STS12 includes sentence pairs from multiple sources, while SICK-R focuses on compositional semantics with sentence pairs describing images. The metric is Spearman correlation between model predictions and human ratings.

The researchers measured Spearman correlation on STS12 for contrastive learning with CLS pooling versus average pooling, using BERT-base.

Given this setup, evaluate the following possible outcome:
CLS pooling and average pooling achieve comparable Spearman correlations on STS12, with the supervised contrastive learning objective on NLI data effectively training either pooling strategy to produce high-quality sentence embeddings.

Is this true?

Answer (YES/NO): YES